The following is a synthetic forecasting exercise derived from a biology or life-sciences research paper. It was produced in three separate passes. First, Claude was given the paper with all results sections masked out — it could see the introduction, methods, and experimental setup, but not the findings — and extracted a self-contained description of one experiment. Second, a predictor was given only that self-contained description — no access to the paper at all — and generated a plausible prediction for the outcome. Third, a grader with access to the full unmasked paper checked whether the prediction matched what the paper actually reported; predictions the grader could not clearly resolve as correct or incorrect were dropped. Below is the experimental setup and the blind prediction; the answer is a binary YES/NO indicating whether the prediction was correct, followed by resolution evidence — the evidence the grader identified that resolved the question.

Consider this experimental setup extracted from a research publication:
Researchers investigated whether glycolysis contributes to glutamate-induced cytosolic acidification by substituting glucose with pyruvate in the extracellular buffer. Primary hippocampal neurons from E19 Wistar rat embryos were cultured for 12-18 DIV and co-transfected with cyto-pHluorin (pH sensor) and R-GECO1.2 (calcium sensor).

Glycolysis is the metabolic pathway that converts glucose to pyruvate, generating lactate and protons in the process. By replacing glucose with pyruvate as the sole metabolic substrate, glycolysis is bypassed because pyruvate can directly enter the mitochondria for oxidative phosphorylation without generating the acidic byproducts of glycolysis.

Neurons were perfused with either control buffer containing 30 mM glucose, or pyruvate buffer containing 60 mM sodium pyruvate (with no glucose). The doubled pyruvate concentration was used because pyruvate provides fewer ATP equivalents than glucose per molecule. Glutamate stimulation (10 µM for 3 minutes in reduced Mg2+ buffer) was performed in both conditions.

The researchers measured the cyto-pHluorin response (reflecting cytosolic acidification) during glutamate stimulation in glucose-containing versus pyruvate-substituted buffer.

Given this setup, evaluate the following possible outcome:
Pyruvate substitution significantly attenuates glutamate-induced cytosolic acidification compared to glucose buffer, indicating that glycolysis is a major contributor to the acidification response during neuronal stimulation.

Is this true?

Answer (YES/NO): NO